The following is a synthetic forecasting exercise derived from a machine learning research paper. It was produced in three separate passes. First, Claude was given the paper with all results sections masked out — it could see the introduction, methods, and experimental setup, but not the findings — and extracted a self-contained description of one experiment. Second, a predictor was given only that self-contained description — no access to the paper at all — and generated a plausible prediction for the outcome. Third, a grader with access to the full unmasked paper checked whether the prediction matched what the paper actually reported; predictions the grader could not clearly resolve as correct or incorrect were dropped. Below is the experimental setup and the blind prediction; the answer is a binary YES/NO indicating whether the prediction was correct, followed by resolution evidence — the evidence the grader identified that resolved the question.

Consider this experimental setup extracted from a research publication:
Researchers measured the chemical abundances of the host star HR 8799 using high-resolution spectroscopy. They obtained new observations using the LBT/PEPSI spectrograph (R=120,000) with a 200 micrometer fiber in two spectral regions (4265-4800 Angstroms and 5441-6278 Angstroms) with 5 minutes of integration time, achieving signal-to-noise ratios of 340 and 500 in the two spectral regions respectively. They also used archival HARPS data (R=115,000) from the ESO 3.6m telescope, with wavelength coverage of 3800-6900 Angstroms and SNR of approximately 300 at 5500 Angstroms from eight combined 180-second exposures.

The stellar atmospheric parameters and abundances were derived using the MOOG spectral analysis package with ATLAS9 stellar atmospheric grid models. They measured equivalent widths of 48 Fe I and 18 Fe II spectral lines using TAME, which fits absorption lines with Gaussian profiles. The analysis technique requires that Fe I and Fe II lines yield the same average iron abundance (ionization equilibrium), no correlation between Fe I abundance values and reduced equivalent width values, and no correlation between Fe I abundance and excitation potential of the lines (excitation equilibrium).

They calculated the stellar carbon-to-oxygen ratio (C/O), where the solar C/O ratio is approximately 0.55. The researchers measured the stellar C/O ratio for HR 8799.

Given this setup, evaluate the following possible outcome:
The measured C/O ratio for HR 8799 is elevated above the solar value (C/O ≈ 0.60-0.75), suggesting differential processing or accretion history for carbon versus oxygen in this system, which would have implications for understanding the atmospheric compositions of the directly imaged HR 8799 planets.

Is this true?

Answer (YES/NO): NO